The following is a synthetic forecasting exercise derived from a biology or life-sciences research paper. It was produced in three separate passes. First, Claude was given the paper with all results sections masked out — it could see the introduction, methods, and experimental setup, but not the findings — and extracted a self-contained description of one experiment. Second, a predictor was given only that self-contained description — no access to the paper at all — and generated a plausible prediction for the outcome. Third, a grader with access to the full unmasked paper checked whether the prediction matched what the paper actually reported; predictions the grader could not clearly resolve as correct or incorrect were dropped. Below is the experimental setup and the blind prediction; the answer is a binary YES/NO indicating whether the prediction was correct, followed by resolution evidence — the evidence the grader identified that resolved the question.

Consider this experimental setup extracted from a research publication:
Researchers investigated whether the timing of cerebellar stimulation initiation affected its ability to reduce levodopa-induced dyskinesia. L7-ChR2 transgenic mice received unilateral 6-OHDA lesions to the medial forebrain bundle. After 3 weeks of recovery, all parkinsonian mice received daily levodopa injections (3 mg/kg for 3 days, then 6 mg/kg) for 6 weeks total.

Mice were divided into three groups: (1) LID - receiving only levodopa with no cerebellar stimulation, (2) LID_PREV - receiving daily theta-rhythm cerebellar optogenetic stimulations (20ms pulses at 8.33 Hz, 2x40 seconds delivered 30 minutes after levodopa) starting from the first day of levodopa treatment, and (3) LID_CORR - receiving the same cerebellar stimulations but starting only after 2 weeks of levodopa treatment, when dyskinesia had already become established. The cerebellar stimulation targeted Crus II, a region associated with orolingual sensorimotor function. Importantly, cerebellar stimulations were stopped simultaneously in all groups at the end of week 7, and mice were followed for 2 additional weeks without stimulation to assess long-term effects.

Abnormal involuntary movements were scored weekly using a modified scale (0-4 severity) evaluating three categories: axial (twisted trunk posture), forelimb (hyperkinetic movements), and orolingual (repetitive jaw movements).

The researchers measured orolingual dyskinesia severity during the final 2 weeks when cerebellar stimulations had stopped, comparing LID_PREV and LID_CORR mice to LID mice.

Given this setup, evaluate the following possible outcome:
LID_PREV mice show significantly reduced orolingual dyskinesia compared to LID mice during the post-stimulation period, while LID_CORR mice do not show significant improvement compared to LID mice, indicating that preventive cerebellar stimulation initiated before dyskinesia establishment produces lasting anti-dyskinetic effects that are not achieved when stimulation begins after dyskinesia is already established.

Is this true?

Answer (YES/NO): NO